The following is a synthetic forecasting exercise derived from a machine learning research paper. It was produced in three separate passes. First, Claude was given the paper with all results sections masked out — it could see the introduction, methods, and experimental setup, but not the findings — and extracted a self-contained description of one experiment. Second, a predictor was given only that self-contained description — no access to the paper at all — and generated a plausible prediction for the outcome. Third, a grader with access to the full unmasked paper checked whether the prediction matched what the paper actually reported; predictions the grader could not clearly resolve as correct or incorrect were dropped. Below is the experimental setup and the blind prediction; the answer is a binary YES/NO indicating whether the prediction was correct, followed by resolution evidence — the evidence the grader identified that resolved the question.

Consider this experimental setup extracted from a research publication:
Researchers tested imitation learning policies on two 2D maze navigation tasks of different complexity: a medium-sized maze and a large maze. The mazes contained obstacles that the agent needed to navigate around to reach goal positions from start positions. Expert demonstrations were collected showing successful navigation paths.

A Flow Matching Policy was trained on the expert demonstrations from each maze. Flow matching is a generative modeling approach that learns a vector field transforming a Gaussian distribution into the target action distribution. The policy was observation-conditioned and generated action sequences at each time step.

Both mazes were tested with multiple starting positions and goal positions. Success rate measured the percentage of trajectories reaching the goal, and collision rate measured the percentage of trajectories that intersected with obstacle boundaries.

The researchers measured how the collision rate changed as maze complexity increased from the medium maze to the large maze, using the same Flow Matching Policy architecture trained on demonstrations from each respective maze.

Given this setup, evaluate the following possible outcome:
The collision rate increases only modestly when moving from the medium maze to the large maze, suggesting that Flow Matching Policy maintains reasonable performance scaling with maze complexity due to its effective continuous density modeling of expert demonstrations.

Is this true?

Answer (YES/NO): NO